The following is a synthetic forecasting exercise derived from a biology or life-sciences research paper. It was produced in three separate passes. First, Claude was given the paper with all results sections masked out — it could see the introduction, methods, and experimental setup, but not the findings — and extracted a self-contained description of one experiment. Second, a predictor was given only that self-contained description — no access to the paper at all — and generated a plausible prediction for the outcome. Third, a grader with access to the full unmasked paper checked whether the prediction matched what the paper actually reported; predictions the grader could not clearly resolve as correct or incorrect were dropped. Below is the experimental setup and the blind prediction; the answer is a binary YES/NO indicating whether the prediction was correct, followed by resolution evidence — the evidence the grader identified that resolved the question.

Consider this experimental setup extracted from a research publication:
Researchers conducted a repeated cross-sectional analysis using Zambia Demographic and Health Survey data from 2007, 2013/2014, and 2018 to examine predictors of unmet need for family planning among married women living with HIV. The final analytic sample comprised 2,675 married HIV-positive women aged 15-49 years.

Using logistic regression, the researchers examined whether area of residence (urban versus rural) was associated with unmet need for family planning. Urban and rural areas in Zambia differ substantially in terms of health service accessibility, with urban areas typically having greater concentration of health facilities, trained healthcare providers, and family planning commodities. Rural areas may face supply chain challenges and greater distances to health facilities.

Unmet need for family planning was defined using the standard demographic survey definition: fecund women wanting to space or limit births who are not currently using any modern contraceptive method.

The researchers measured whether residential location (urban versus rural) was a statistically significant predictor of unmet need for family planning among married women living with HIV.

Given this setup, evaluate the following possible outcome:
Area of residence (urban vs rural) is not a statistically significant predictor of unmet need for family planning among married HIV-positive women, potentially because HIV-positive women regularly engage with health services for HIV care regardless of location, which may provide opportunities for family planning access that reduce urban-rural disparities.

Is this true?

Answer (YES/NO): NO